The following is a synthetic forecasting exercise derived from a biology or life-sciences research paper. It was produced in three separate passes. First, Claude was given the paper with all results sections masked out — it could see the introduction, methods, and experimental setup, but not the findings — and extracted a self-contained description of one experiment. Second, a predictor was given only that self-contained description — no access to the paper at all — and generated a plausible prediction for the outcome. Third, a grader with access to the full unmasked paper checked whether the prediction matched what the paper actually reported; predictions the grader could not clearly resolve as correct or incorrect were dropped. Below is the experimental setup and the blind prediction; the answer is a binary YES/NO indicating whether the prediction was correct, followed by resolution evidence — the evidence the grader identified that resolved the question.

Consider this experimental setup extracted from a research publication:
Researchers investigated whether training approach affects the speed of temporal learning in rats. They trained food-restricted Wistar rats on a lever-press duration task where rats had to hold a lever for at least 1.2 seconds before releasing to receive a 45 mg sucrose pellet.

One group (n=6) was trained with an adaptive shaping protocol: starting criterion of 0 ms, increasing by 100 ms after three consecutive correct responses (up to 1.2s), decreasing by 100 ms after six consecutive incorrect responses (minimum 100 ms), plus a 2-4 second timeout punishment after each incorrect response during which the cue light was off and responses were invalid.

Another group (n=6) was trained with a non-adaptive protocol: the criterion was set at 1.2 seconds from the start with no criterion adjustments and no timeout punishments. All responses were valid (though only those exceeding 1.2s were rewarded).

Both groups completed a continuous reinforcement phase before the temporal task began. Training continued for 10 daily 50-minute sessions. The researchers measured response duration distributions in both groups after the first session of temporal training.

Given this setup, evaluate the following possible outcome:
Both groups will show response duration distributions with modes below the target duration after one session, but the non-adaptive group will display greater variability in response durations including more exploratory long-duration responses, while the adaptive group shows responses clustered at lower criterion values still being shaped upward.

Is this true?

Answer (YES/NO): NO